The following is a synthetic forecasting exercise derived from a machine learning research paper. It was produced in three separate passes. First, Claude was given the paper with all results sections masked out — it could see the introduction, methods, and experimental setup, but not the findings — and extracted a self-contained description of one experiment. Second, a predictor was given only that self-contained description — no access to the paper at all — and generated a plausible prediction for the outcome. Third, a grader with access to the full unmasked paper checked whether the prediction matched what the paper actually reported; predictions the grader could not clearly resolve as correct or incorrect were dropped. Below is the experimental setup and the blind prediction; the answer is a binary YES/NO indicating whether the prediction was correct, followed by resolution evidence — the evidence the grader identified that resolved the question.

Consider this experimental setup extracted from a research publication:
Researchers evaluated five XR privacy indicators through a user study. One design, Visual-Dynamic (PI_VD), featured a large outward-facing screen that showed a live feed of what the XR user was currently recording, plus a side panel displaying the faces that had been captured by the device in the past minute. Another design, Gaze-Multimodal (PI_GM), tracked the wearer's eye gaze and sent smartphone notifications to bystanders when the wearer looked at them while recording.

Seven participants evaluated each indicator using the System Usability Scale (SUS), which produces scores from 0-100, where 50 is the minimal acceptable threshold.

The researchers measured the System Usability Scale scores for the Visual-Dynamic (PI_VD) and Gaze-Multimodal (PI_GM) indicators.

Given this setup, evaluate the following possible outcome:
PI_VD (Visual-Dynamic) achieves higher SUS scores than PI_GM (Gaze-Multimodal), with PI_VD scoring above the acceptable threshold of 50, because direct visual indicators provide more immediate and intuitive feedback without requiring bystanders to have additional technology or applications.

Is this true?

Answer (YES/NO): NO